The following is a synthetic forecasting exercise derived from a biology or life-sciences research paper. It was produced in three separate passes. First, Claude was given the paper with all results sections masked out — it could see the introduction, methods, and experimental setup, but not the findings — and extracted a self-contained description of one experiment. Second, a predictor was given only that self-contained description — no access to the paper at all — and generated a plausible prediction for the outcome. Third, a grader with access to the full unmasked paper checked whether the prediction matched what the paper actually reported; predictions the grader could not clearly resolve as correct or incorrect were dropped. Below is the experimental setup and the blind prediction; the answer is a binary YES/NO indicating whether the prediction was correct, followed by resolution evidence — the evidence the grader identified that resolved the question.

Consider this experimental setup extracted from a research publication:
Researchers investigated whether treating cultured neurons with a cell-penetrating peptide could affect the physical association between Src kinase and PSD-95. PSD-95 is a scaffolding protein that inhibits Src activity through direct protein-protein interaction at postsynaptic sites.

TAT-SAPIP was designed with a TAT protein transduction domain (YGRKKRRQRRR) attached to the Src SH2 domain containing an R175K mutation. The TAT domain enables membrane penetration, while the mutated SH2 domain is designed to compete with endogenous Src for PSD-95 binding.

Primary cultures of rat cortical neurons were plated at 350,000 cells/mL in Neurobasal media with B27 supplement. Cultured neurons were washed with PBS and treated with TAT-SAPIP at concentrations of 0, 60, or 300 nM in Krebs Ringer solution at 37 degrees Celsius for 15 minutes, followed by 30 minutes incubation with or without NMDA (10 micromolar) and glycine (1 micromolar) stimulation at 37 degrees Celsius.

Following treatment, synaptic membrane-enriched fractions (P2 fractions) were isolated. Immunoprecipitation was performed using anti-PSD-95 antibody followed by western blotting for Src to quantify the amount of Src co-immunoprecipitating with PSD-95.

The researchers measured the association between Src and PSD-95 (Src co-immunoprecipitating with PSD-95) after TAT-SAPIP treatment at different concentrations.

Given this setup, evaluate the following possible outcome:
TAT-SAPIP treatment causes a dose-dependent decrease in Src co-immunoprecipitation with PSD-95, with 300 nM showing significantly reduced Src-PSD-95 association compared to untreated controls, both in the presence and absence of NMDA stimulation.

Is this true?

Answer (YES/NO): YES